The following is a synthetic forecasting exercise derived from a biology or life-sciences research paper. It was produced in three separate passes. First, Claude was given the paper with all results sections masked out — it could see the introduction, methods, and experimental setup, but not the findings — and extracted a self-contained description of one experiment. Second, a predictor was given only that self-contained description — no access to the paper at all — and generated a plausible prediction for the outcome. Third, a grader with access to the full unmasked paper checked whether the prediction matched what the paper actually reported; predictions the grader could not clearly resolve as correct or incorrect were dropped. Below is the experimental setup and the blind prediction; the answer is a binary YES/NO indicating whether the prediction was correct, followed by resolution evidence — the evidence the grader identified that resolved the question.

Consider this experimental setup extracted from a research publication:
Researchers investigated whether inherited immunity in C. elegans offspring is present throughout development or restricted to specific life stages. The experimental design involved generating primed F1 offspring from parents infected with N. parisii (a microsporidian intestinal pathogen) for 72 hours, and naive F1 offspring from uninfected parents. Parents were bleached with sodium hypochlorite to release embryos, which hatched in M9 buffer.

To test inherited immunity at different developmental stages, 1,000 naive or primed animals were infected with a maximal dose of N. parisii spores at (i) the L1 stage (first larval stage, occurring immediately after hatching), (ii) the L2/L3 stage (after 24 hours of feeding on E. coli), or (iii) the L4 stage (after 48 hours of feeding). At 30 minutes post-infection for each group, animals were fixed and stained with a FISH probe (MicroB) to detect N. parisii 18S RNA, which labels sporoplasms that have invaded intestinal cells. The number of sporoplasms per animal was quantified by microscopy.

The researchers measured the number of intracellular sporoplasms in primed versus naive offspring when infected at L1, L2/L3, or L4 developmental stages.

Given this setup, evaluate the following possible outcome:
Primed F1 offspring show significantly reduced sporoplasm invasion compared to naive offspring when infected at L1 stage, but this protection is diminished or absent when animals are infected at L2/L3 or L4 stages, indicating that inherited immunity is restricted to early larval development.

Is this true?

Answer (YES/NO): NO